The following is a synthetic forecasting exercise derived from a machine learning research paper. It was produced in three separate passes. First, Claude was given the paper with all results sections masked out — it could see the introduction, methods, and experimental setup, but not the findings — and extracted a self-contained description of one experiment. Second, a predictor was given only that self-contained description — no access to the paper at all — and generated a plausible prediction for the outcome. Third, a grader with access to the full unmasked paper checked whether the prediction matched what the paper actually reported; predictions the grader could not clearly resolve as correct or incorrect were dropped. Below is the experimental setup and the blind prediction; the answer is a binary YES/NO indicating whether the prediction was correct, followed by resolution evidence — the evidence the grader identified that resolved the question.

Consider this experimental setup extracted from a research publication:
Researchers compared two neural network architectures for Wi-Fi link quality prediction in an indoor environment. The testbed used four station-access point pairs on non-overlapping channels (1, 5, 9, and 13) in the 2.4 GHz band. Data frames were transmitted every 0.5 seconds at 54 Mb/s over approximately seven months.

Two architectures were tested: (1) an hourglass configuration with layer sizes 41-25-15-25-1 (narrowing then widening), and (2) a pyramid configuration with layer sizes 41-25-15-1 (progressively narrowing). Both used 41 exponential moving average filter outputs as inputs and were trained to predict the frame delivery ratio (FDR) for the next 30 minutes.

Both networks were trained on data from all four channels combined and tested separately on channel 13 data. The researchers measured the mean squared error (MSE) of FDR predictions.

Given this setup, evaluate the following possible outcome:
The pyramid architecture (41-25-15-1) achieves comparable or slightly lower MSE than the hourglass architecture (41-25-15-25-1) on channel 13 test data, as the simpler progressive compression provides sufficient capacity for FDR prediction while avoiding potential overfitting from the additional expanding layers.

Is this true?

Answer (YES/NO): YES